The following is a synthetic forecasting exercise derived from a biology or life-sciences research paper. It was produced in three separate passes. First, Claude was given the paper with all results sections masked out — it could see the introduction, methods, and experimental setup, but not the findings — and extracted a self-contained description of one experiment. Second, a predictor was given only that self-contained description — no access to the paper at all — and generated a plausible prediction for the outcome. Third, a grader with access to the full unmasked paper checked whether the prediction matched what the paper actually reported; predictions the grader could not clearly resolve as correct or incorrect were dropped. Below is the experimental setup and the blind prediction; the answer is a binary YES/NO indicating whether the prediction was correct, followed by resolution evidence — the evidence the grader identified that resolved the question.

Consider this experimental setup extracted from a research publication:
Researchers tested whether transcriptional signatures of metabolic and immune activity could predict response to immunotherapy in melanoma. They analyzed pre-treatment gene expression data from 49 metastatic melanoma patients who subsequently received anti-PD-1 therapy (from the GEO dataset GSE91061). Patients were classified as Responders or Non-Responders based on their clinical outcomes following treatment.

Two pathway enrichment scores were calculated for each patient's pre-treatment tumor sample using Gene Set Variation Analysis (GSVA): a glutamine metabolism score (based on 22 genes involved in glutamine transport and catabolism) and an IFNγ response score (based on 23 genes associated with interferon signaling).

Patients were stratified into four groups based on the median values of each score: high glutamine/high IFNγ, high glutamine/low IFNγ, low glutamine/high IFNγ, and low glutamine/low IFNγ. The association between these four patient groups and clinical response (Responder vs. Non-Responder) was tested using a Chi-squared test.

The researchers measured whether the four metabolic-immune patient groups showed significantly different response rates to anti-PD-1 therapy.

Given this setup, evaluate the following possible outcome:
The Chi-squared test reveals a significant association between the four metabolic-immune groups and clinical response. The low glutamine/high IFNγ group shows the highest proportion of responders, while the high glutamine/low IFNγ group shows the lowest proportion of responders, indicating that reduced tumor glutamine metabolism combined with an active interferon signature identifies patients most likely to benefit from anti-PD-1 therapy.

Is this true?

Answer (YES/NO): NO